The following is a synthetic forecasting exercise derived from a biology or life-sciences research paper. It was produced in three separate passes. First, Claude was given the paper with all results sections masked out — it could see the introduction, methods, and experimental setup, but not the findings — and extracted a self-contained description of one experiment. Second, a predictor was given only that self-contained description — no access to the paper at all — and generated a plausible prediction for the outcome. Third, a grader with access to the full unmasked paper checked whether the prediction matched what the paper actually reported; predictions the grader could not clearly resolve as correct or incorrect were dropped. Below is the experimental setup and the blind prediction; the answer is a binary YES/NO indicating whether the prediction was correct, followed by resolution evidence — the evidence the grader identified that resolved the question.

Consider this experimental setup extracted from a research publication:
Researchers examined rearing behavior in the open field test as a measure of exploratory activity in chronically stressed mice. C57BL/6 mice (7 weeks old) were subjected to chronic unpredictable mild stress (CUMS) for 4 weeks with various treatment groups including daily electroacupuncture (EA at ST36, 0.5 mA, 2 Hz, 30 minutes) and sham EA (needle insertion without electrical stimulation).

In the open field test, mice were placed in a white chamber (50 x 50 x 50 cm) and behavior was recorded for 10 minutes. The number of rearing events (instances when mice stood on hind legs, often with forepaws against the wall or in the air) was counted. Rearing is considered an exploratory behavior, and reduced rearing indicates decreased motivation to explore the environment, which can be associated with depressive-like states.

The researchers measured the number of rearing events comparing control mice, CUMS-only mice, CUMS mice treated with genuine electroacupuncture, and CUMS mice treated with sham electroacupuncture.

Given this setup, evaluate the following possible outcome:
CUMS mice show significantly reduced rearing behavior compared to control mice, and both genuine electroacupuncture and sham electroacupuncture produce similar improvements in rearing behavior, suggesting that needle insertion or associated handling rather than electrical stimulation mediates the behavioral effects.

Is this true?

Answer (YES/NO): NO